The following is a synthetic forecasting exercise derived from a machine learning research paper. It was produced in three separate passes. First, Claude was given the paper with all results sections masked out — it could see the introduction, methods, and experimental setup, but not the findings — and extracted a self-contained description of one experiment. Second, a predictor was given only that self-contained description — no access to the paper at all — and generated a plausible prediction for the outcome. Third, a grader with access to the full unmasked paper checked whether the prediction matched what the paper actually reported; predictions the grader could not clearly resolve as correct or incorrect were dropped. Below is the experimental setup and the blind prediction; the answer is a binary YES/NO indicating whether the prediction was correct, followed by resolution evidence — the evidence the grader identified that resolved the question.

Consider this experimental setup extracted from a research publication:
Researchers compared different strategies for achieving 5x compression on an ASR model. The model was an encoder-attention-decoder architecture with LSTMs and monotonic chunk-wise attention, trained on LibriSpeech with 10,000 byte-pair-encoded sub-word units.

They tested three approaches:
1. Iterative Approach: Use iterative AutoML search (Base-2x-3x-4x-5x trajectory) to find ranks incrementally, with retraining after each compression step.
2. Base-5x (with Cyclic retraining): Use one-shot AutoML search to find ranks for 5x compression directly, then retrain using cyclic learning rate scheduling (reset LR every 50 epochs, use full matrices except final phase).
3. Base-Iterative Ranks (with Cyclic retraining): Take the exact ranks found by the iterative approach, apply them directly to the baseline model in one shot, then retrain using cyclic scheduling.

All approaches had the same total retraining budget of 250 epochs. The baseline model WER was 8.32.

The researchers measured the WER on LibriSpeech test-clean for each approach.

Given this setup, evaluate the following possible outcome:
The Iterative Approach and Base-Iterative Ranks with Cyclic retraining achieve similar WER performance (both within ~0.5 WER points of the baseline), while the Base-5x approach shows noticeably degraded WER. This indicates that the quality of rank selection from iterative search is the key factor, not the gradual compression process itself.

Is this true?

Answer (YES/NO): YES